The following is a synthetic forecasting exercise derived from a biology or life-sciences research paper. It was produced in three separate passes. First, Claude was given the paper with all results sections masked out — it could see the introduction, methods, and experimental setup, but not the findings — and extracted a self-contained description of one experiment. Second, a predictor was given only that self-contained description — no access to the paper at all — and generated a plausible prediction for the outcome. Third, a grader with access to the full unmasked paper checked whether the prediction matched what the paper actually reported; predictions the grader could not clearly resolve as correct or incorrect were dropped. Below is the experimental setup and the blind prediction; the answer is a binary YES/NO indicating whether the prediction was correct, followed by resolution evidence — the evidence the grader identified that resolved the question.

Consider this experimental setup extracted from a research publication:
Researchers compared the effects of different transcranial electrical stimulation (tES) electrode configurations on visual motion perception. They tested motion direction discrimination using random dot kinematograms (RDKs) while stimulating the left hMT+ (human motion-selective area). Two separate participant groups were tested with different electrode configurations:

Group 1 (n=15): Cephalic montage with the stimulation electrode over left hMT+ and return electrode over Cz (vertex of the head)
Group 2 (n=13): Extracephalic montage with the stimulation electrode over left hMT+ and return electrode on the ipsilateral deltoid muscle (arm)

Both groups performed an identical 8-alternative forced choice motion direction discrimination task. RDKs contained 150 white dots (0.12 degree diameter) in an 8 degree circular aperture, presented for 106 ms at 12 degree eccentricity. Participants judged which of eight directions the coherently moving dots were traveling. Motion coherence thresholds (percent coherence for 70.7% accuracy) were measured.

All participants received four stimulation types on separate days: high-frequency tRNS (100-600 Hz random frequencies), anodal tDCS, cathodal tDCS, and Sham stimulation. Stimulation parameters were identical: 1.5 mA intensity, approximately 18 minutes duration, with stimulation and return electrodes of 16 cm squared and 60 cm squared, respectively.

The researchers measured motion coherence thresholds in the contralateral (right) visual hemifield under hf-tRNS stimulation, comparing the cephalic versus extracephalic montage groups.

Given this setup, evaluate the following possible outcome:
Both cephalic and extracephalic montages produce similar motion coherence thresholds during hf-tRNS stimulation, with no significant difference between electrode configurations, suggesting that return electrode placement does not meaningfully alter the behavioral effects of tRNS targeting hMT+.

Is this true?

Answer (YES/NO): NO